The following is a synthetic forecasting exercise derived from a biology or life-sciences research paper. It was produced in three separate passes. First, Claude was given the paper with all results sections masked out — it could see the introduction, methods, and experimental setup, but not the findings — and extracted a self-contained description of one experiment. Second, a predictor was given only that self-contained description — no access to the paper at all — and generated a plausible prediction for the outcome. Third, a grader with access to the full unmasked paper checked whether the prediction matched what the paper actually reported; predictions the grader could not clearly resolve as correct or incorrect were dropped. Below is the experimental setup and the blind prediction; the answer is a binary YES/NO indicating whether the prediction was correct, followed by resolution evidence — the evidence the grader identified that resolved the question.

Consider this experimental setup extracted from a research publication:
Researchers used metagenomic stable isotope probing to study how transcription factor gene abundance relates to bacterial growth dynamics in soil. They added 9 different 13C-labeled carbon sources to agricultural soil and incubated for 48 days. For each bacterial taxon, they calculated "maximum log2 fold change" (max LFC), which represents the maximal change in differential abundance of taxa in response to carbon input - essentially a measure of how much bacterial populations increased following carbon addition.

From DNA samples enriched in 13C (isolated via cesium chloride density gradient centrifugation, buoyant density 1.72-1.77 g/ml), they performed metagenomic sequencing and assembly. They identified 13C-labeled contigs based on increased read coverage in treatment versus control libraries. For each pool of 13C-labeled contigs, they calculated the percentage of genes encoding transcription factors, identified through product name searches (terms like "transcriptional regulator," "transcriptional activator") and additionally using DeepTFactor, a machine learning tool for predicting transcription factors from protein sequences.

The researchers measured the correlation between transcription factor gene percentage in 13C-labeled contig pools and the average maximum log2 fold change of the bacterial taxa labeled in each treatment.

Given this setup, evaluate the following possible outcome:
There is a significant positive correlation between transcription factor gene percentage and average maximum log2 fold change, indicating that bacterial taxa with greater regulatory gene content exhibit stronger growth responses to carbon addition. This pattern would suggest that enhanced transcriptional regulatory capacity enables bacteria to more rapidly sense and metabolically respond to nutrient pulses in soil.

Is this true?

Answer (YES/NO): NO